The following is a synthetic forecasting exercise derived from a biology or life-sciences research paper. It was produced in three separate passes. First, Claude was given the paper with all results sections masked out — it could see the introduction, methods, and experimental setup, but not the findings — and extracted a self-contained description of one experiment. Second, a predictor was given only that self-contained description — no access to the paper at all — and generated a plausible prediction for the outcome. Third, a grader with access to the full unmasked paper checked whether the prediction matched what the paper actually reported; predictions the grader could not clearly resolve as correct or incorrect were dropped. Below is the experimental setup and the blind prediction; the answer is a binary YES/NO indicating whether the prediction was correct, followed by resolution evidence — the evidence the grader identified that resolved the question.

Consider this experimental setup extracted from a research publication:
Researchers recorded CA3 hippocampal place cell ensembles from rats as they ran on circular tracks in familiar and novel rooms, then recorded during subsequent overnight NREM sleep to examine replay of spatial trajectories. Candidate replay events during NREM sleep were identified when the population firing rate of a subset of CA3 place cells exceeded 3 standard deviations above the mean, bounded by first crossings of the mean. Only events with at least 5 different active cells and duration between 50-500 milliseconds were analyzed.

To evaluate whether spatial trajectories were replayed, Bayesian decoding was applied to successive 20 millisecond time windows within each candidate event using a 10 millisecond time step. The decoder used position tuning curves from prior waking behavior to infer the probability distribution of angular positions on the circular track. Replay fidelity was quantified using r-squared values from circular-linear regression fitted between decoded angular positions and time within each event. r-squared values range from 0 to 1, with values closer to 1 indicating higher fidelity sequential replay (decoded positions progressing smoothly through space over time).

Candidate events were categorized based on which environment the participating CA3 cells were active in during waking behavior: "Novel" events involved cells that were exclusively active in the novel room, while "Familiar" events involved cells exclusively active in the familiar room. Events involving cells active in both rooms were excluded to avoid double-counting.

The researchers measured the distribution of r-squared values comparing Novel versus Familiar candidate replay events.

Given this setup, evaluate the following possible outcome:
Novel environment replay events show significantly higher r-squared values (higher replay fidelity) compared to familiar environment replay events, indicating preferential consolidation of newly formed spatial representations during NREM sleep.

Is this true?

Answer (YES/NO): YES